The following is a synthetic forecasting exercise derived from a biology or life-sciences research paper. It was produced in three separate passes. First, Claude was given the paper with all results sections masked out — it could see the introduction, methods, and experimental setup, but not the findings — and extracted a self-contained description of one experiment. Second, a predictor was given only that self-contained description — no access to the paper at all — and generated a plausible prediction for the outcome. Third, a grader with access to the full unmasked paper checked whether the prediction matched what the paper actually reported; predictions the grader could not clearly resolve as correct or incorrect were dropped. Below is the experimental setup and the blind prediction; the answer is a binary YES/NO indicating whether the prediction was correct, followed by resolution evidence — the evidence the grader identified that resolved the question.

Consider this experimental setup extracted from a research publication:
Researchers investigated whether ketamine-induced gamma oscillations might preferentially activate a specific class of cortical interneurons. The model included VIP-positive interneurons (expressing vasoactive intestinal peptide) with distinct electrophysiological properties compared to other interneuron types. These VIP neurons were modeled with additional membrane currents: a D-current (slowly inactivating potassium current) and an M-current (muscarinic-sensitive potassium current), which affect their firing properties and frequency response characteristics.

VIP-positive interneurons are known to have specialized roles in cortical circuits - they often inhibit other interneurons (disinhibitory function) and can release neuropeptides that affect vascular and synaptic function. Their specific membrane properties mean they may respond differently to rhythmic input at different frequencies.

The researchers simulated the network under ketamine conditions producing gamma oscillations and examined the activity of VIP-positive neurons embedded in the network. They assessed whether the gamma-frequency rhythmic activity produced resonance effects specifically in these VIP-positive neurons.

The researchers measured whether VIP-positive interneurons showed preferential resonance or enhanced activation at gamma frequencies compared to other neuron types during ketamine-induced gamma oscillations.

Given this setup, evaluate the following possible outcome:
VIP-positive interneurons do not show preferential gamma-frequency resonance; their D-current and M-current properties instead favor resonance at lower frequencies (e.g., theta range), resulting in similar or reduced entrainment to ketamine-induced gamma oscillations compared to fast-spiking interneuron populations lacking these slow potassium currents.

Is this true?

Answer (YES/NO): NO